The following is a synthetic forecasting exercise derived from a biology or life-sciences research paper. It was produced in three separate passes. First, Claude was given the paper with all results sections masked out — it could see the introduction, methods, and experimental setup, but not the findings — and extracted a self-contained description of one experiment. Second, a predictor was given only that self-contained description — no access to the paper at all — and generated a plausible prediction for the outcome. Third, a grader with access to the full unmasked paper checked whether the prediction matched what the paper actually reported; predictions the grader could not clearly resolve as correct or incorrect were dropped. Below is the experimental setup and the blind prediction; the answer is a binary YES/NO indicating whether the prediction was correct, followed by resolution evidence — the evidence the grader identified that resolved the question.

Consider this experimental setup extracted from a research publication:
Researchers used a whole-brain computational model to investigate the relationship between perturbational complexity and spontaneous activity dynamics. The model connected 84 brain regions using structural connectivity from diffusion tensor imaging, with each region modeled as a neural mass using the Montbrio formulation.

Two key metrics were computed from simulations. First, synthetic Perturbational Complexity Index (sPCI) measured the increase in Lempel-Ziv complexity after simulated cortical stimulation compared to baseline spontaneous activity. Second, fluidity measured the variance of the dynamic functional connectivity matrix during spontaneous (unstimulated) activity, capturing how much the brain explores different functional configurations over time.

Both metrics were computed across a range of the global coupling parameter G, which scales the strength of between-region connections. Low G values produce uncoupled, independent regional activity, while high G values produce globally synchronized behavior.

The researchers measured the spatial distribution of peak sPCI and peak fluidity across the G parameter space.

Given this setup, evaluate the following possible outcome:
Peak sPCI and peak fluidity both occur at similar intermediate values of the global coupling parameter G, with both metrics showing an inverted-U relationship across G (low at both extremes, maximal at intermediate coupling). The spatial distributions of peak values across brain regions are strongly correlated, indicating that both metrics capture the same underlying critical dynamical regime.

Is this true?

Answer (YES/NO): NO